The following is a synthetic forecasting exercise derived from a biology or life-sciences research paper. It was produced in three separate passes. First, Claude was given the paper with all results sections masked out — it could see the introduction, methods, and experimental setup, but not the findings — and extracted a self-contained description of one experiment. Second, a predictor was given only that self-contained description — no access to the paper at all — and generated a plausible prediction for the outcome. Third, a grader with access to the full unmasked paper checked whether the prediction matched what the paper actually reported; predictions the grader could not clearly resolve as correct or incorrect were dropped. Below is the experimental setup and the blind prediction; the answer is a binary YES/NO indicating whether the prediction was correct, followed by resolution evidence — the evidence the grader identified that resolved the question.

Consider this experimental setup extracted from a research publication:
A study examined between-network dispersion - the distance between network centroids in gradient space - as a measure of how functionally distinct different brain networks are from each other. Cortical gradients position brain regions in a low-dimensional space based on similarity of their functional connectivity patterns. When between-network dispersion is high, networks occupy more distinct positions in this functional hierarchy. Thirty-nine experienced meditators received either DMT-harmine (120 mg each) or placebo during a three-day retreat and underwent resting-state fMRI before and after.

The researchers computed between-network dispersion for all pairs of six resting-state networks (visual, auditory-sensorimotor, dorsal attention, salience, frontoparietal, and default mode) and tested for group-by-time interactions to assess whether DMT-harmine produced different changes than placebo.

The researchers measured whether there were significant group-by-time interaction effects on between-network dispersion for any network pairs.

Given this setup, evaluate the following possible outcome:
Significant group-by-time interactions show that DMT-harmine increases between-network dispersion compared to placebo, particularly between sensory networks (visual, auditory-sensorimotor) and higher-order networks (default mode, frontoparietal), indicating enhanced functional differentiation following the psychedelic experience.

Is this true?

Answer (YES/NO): NO